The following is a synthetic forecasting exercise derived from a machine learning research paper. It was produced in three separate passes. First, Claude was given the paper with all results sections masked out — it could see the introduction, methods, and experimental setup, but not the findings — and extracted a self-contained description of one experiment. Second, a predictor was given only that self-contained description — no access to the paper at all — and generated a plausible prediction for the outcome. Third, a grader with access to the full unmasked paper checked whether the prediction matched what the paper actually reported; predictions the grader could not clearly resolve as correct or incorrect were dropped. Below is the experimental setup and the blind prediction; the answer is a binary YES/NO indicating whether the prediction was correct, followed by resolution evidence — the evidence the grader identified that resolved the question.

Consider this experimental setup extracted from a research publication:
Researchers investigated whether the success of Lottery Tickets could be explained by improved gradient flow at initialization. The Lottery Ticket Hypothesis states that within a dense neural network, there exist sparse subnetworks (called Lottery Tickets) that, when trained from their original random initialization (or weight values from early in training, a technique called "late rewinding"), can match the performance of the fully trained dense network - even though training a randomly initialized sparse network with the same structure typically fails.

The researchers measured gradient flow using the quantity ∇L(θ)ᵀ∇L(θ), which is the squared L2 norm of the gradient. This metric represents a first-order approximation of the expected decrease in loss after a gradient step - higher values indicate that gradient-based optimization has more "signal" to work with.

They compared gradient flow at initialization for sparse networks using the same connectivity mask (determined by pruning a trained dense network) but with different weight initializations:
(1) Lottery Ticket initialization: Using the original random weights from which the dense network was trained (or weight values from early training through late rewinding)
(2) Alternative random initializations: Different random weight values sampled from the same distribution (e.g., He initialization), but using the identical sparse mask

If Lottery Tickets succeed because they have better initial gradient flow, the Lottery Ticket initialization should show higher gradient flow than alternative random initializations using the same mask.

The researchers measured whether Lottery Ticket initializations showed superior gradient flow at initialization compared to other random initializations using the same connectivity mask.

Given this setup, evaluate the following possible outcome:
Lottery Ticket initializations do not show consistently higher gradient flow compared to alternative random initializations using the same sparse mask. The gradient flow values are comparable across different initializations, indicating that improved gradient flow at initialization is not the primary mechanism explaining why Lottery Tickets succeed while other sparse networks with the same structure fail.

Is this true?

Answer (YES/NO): YES